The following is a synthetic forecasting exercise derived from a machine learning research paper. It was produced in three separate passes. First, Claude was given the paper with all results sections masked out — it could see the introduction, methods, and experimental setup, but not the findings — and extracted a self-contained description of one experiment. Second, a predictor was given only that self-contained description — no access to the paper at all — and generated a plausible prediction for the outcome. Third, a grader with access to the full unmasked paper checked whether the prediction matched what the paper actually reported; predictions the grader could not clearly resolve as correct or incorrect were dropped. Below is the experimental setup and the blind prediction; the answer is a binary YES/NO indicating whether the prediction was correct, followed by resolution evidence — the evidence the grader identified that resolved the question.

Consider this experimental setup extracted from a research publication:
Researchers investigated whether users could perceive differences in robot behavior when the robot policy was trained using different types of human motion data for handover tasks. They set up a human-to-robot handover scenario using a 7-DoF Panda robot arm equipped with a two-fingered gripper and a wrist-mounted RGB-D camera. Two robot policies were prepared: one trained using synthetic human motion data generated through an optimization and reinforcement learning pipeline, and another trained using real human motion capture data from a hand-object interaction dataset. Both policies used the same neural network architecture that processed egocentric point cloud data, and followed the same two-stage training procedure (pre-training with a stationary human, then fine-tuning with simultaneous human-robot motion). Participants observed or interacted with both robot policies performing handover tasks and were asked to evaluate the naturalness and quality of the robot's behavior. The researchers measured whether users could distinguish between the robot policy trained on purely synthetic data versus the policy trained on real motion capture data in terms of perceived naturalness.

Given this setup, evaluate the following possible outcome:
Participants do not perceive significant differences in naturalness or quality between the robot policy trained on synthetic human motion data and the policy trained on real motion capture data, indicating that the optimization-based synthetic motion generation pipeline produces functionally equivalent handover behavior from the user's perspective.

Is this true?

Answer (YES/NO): NO